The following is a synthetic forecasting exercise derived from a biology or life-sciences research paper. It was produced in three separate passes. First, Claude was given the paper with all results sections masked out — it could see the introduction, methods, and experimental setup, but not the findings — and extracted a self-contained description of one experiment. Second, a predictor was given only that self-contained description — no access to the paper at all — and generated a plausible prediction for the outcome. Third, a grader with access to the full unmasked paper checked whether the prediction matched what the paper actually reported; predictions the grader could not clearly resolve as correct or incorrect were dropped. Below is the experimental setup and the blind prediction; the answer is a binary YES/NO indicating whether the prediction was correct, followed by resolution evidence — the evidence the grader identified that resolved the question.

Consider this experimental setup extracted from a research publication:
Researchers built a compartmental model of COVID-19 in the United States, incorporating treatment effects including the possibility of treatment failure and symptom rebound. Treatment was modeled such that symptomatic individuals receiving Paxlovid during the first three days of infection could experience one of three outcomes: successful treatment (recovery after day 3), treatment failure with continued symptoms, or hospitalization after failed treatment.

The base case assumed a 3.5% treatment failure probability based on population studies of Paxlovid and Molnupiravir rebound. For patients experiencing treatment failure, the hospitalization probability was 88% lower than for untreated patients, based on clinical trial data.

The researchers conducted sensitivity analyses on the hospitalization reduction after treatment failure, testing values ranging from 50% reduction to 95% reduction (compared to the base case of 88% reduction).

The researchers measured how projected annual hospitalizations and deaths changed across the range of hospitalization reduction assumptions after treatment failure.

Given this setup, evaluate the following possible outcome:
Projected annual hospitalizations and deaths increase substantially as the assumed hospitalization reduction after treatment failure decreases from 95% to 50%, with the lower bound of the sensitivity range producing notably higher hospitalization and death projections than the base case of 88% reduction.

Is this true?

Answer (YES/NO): YES